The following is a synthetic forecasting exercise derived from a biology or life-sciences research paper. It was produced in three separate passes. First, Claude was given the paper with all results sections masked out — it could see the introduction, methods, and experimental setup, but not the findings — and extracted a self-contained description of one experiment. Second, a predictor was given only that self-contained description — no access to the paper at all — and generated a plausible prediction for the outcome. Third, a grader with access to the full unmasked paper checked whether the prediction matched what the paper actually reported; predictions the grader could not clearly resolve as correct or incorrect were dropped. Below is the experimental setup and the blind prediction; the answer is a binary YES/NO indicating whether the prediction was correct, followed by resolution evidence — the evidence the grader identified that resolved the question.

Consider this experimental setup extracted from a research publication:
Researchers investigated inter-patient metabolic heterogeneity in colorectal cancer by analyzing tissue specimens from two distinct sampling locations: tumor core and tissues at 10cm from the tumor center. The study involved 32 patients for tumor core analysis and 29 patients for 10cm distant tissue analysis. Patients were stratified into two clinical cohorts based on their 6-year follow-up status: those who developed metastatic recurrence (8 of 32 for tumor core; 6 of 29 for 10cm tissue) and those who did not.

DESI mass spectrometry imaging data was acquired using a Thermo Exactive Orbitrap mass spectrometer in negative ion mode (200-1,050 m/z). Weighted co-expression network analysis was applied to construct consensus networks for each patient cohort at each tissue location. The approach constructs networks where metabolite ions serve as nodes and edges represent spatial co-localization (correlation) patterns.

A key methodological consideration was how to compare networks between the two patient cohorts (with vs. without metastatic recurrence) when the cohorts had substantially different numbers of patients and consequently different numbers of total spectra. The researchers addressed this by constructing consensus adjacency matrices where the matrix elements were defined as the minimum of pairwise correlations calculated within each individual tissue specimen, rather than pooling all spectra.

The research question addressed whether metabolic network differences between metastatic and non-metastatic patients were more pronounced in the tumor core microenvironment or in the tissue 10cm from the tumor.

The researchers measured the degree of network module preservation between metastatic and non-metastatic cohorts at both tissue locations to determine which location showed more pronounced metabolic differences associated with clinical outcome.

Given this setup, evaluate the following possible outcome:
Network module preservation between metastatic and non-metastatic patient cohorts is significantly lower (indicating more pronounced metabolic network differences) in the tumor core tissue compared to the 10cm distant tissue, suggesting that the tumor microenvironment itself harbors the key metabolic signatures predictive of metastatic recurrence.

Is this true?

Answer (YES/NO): NO